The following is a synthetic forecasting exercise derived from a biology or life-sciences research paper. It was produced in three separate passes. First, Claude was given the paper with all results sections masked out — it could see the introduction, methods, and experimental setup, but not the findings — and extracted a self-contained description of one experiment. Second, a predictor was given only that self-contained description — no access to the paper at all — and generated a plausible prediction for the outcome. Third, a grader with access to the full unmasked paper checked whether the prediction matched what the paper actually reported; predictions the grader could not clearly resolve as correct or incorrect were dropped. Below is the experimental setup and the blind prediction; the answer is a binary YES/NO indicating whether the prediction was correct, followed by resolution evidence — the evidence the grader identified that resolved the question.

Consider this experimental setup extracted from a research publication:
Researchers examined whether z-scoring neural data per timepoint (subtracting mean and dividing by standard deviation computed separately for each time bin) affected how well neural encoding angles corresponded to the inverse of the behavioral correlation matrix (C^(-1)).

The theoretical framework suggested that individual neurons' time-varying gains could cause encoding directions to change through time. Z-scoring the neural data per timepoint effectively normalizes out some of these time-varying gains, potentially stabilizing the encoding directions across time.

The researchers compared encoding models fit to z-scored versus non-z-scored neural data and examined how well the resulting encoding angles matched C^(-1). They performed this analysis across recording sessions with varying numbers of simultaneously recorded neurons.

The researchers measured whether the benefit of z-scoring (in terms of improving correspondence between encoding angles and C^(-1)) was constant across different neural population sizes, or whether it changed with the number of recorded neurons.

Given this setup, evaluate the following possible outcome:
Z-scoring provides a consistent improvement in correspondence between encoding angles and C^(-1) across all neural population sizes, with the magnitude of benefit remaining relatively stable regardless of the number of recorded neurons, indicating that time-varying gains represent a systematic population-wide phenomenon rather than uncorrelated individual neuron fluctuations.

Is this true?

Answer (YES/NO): NO